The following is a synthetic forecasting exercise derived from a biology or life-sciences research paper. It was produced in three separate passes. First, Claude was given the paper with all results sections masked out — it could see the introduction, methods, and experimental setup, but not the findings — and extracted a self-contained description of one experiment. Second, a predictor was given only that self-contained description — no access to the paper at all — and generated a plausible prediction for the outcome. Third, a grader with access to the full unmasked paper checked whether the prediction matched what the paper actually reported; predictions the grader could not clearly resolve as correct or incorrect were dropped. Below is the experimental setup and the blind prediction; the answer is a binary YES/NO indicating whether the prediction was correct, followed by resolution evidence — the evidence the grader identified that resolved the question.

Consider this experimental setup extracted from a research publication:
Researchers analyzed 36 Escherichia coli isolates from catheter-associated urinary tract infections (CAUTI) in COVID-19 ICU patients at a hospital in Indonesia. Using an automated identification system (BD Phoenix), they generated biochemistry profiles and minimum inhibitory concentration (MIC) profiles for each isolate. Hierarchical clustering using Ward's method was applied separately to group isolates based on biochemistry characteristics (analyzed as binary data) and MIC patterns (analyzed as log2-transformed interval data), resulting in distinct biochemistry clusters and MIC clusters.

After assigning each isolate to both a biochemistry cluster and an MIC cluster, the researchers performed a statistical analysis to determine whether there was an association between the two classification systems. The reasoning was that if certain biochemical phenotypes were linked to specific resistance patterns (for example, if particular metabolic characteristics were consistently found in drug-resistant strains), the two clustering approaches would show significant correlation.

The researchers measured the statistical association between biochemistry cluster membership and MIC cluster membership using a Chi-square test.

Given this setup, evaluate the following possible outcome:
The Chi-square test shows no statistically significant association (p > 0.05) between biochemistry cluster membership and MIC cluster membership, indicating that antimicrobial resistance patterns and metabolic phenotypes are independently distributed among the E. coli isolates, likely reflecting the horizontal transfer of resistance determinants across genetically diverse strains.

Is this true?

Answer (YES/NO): YES